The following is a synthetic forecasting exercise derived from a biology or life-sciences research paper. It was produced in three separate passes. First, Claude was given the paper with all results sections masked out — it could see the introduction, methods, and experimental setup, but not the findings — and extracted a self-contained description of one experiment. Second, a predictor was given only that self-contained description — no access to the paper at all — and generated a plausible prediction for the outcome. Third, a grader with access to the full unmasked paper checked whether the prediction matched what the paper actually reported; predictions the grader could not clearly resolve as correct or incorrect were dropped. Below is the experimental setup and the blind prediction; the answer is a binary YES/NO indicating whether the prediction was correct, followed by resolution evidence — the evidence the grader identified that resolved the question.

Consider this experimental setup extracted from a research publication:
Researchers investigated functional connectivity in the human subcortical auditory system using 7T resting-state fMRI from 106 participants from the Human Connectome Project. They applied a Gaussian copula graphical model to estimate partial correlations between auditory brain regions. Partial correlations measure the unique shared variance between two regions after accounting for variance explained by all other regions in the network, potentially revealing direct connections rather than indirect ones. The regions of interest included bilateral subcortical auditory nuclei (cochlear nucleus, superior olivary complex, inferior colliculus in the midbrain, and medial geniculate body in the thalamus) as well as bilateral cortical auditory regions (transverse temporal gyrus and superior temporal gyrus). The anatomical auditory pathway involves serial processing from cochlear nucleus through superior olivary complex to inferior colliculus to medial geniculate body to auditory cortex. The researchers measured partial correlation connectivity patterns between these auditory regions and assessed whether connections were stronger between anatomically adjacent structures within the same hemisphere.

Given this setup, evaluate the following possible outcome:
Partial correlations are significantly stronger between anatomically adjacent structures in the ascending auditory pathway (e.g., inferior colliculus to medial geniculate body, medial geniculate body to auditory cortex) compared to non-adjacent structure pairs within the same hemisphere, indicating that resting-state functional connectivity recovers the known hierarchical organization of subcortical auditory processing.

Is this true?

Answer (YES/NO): YES